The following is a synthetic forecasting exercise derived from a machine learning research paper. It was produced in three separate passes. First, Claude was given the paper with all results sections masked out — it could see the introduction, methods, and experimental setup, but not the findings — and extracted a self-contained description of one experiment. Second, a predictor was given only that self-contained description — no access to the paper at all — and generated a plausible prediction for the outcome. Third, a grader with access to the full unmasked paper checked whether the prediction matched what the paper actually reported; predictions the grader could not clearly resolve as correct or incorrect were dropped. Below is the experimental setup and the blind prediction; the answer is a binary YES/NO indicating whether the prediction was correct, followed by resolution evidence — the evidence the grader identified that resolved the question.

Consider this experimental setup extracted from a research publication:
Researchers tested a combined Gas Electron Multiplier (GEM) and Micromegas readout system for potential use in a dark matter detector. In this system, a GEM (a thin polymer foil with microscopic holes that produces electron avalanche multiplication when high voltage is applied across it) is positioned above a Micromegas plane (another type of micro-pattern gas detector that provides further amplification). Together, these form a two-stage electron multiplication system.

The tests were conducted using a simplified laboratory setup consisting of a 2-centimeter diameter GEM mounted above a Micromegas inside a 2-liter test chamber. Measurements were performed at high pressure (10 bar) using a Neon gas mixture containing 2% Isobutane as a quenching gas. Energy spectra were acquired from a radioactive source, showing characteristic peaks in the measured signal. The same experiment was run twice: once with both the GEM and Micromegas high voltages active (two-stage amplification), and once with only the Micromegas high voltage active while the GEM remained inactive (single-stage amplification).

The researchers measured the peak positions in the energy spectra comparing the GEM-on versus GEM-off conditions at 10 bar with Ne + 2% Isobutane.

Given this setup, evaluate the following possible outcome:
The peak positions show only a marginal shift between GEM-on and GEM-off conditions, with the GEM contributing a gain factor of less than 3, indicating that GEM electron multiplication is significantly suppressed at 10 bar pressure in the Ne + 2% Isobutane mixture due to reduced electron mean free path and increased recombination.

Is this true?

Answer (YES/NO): NO